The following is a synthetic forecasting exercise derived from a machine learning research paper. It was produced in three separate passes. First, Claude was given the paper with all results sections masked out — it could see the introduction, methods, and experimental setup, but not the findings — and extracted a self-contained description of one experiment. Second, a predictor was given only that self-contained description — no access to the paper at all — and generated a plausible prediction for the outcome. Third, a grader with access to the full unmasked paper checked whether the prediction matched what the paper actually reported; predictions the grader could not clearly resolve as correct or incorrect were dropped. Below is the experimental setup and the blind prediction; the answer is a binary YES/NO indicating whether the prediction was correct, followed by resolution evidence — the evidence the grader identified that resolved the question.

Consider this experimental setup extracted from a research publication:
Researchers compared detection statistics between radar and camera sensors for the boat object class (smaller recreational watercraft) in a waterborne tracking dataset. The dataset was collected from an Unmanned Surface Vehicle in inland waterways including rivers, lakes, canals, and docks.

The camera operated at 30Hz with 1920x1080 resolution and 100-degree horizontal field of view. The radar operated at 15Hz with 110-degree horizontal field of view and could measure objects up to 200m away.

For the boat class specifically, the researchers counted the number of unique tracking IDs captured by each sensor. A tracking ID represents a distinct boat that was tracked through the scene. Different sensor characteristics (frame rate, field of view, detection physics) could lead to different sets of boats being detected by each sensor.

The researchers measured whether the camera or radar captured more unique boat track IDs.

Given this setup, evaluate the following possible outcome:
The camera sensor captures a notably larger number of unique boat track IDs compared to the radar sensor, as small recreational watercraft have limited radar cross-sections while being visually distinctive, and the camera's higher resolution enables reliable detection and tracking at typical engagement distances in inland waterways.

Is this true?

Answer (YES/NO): NO